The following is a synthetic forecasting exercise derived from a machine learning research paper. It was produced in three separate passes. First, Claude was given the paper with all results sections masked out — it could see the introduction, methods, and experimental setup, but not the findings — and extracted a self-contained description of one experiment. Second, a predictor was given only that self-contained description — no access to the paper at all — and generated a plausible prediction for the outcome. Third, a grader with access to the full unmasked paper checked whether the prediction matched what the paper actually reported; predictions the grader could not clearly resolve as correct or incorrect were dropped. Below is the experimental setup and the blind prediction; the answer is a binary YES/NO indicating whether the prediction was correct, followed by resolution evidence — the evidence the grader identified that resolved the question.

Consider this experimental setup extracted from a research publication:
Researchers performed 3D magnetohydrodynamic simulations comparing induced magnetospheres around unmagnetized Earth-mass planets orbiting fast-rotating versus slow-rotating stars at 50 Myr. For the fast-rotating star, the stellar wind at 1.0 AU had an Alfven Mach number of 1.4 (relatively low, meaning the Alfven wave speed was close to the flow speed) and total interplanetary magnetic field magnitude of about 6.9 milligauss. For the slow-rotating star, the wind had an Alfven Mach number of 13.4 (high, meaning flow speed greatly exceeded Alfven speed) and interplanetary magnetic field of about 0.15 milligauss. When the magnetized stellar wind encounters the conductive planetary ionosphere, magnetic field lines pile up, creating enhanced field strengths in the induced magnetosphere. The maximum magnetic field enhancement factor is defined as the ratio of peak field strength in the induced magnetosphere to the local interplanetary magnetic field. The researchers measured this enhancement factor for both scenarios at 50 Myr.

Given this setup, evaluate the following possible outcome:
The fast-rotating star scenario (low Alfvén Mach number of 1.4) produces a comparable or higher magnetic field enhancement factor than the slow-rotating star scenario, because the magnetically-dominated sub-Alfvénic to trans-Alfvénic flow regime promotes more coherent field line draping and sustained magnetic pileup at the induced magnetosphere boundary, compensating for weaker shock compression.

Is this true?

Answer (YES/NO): NO